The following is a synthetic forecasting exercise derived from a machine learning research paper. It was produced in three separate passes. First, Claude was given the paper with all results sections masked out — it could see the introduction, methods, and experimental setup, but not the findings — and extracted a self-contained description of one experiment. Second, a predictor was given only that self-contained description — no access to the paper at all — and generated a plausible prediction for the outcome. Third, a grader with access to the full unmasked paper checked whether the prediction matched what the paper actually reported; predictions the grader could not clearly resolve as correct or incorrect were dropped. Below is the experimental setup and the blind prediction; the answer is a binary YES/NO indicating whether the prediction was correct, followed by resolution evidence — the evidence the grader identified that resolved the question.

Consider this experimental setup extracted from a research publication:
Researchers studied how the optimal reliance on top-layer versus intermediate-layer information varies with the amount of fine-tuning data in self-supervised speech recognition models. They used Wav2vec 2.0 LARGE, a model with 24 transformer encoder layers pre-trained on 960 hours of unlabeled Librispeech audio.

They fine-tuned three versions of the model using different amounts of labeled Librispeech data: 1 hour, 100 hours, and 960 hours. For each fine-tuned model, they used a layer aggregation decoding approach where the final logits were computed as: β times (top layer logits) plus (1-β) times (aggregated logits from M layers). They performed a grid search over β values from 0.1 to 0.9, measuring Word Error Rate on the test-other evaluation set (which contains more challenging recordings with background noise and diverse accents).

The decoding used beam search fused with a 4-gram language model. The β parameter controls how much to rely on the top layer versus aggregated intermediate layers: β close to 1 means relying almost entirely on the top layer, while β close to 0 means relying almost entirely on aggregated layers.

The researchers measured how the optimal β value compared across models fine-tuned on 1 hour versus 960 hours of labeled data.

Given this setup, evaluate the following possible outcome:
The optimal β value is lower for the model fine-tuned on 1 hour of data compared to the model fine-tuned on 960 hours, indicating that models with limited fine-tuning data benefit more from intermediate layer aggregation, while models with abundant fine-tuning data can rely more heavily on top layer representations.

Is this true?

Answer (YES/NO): YES